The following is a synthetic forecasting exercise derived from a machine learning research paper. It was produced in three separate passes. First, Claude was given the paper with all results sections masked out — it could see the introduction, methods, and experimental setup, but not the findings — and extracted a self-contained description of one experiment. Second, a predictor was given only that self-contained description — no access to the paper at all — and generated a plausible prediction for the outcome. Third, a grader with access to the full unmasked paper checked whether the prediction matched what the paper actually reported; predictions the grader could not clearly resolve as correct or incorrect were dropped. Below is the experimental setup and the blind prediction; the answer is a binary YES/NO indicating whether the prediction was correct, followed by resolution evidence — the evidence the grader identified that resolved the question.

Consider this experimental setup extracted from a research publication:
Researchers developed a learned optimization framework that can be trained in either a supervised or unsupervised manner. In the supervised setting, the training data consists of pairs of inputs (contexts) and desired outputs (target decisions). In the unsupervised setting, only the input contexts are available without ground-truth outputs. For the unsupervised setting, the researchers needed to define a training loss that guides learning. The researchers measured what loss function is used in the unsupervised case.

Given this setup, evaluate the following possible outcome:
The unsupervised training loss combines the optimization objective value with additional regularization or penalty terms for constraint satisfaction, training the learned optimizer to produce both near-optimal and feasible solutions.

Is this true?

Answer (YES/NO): NO